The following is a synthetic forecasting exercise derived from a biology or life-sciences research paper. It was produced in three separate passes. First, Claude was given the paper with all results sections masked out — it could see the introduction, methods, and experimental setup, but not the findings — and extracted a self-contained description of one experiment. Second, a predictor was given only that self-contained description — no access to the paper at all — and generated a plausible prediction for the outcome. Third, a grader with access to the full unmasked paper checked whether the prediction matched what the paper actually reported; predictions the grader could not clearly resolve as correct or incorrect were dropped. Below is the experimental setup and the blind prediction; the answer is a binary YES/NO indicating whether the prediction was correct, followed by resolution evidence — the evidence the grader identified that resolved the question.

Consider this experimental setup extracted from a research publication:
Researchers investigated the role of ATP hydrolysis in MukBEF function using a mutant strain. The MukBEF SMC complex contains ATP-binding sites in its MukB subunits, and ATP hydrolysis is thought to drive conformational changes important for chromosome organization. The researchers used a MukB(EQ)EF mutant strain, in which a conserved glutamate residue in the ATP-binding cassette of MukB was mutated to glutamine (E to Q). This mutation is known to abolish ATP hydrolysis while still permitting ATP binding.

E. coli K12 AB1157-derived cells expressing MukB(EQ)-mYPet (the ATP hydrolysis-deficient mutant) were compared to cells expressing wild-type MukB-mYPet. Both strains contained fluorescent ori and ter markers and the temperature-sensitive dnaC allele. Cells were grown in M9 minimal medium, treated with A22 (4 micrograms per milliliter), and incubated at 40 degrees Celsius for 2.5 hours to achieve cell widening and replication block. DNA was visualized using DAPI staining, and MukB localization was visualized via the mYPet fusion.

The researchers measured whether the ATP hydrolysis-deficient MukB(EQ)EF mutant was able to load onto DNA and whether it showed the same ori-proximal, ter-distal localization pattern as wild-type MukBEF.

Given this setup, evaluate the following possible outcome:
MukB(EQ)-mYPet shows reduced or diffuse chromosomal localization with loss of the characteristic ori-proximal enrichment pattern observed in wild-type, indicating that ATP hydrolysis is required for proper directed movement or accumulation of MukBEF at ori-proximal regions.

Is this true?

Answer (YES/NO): NO